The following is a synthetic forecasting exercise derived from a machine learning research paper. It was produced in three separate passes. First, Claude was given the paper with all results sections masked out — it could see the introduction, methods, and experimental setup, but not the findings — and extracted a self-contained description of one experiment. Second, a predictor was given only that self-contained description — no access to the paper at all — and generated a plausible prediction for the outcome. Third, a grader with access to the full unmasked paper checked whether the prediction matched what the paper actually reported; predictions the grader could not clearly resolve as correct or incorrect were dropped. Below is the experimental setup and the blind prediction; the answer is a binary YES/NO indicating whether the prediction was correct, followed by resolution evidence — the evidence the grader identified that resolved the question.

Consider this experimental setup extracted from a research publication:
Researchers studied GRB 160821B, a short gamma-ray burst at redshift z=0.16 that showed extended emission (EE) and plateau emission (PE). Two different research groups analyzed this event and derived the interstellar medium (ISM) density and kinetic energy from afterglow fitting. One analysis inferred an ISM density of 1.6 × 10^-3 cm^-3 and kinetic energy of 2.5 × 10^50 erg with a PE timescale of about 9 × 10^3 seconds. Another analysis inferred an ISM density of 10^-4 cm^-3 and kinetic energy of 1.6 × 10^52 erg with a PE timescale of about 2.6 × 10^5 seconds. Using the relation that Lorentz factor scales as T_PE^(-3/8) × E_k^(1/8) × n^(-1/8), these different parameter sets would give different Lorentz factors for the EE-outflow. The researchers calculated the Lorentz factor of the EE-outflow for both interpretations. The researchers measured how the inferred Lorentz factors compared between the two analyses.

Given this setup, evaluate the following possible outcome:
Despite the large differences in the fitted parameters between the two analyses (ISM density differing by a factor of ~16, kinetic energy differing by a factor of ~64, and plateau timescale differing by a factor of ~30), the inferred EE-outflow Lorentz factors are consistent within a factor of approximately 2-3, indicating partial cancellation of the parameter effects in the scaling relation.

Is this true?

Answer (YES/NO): YES